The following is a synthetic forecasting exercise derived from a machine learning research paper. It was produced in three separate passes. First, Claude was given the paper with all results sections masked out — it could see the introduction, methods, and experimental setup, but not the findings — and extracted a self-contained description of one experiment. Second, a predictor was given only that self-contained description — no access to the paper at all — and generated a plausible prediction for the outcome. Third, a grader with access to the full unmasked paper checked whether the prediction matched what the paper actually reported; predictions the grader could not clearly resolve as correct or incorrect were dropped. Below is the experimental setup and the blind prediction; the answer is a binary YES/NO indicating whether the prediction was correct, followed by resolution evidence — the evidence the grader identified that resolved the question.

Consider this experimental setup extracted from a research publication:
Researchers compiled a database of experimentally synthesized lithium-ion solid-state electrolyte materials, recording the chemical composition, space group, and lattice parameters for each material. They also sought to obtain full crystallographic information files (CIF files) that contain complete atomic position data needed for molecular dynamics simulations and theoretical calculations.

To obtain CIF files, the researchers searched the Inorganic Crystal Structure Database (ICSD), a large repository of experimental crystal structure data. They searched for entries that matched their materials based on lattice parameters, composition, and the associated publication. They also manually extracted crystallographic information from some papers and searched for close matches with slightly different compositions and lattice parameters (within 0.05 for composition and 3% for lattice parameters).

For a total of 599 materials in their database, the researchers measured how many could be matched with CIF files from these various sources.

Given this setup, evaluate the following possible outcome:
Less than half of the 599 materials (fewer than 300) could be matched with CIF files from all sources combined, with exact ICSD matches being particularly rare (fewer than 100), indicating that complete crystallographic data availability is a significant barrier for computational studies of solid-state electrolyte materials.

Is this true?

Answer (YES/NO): NO